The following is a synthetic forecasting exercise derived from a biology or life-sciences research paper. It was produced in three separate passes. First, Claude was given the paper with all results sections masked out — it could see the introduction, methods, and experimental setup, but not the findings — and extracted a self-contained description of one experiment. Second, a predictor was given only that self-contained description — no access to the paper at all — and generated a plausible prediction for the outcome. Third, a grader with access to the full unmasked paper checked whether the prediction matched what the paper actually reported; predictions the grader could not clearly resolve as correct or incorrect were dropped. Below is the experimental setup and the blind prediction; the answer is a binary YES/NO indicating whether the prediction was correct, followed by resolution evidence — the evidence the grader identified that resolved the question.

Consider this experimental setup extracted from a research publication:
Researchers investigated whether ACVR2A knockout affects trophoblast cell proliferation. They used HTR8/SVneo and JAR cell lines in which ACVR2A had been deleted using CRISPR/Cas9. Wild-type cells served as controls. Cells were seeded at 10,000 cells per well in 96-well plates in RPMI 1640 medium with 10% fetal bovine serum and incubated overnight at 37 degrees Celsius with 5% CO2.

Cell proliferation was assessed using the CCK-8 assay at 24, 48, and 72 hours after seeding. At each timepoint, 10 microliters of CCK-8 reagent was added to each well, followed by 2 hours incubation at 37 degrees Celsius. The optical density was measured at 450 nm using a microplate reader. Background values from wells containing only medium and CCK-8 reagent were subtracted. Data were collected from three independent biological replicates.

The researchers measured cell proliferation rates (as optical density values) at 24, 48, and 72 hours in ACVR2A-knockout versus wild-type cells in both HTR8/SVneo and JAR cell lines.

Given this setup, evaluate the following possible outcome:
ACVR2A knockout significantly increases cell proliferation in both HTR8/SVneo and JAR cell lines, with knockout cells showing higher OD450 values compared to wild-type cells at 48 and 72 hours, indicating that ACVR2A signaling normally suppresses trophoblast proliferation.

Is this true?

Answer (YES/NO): NO